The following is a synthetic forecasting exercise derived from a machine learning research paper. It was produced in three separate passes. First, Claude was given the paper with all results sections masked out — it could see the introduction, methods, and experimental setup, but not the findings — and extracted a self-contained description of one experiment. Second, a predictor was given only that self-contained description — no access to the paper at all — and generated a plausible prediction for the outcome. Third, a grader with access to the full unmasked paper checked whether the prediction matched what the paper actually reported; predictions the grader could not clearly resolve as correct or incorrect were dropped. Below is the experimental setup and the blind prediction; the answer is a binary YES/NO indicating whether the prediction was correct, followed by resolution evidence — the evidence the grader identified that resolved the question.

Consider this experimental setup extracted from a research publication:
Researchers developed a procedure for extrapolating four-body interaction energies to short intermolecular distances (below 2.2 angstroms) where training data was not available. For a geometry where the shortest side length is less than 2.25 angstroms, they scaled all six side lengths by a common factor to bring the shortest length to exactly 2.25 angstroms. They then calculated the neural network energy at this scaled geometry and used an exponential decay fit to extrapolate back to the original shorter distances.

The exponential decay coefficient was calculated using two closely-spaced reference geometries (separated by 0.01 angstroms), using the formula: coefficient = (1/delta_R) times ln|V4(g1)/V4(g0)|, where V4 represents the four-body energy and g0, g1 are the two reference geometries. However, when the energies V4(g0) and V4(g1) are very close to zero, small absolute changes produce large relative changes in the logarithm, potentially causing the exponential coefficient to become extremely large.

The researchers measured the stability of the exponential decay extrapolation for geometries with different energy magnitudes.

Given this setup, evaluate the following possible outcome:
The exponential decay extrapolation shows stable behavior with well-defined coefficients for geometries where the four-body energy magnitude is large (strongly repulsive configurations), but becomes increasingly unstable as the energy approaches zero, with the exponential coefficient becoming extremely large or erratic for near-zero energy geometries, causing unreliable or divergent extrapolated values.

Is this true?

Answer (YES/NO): YES